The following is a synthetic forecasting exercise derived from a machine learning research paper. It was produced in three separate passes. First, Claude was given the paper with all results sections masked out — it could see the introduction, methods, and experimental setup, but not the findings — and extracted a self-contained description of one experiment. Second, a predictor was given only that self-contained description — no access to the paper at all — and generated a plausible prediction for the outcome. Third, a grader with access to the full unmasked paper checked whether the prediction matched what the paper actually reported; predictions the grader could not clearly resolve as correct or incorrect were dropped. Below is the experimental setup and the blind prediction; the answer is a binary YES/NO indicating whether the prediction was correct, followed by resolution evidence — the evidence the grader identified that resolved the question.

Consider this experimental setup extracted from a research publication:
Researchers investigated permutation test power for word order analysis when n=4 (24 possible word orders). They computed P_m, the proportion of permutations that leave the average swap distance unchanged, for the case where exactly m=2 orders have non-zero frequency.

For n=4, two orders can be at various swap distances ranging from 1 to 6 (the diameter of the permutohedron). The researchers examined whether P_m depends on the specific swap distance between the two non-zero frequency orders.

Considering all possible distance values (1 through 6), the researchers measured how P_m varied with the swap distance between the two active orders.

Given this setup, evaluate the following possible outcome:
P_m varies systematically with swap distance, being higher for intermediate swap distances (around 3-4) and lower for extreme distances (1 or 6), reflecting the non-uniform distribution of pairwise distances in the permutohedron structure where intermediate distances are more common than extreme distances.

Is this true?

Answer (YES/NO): YES